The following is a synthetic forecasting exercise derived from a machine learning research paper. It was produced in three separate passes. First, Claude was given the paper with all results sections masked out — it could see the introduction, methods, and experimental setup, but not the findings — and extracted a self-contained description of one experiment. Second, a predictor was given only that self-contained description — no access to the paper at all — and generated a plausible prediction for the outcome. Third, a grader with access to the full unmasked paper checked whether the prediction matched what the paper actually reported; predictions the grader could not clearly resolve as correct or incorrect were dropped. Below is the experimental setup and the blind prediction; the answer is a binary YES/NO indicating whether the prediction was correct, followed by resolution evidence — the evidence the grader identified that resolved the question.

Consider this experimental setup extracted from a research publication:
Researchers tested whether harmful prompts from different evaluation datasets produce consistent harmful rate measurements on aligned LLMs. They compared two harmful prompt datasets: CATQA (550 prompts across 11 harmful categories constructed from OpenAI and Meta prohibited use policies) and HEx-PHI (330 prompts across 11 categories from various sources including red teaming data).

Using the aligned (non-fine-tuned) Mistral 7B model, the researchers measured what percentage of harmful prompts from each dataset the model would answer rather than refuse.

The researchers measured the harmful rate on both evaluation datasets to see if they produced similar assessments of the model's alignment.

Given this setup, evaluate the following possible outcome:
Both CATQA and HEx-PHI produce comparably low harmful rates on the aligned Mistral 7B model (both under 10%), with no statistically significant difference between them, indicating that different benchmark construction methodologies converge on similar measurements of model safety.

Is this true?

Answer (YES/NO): NO